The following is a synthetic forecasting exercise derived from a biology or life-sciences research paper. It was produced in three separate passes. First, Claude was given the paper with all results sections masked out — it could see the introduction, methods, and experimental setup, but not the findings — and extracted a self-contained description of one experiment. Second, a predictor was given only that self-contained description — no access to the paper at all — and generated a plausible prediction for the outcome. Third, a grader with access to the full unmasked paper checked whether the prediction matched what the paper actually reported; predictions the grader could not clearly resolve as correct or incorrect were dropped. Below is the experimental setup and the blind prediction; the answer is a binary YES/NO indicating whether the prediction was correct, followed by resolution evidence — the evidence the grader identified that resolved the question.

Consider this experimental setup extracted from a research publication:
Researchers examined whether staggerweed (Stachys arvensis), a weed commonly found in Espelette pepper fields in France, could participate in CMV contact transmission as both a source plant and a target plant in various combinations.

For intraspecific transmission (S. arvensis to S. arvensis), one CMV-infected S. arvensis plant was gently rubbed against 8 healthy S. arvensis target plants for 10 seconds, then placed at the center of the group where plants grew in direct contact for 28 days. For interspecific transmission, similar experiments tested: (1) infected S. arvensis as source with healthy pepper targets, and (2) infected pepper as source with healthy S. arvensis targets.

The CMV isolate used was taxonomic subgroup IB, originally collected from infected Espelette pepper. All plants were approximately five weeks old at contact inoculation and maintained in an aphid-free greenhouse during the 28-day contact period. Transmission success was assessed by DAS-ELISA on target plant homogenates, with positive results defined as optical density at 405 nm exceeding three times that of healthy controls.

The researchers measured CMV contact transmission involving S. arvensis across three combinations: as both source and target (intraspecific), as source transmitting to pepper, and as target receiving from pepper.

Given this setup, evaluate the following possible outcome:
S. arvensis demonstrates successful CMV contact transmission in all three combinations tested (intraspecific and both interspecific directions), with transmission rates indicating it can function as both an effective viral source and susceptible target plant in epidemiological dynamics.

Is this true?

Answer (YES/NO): YES